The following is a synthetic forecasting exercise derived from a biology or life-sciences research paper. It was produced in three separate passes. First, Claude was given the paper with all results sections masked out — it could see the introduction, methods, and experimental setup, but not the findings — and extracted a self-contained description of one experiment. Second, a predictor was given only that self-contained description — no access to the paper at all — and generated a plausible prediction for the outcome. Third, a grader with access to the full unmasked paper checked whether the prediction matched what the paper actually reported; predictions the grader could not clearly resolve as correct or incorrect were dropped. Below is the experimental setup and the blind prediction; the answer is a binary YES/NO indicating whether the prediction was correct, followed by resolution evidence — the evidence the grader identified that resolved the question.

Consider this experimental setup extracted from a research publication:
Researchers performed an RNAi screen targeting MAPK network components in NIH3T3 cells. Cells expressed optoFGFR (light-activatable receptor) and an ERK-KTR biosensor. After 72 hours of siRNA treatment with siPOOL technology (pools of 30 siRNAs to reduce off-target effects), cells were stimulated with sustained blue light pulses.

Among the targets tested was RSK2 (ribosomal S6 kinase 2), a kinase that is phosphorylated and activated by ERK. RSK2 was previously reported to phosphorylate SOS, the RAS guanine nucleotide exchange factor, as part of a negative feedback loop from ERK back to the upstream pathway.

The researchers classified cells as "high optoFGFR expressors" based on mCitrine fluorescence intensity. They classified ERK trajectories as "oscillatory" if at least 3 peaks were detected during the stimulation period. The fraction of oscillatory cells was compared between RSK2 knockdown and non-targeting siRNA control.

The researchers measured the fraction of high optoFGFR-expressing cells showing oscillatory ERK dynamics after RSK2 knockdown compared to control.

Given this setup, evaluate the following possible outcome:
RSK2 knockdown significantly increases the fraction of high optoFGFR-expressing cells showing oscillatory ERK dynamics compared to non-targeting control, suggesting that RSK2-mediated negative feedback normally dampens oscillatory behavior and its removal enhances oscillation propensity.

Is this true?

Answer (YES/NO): NO